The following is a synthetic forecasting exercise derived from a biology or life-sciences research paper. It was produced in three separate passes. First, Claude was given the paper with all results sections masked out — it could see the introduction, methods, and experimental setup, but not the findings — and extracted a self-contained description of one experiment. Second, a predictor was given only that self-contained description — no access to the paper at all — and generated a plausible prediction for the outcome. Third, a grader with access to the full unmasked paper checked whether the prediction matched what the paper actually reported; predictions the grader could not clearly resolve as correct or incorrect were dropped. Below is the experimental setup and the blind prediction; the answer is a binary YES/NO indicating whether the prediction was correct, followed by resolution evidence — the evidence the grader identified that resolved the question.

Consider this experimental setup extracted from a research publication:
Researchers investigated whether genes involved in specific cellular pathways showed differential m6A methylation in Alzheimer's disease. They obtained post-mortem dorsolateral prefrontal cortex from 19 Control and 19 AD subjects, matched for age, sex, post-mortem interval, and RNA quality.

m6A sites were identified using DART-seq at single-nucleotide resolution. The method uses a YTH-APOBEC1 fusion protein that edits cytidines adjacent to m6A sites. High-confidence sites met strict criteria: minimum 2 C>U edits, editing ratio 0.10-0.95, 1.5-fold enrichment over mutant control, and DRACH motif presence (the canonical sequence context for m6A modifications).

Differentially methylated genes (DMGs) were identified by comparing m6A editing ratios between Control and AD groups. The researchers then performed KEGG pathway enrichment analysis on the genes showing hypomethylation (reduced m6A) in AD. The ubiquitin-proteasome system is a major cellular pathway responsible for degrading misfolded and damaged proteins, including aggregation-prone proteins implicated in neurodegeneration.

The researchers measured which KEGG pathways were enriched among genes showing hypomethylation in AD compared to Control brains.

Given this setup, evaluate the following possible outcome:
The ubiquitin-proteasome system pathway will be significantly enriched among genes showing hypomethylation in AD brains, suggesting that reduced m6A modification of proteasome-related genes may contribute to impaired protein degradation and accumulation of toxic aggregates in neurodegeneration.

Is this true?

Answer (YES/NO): YES